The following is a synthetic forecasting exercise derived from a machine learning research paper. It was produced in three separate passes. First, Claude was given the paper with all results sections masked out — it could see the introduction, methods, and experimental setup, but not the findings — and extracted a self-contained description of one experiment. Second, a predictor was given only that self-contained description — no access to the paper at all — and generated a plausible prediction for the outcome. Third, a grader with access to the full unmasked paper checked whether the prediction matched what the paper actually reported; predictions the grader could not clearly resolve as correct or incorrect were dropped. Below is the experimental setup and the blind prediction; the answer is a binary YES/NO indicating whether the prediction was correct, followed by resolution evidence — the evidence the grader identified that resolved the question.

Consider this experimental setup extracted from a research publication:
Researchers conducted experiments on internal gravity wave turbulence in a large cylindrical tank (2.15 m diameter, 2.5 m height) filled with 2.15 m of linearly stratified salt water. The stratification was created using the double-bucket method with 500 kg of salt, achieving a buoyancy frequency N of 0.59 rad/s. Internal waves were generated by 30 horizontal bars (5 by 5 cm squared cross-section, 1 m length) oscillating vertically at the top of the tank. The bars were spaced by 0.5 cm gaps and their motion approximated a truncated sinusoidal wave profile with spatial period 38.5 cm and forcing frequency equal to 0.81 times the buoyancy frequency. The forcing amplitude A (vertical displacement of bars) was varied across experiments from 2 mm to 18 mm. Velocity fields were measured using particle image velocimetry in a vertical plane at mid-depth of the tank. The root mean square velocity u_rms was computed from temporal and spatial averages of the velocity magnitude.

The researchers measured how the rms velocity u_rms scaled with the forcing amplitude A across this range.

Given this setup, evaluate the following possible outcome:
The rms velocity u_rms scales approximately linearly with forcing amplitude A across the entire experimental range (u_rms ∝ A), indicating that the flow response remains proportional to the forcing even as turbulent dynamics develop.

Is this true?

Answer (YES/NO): NO